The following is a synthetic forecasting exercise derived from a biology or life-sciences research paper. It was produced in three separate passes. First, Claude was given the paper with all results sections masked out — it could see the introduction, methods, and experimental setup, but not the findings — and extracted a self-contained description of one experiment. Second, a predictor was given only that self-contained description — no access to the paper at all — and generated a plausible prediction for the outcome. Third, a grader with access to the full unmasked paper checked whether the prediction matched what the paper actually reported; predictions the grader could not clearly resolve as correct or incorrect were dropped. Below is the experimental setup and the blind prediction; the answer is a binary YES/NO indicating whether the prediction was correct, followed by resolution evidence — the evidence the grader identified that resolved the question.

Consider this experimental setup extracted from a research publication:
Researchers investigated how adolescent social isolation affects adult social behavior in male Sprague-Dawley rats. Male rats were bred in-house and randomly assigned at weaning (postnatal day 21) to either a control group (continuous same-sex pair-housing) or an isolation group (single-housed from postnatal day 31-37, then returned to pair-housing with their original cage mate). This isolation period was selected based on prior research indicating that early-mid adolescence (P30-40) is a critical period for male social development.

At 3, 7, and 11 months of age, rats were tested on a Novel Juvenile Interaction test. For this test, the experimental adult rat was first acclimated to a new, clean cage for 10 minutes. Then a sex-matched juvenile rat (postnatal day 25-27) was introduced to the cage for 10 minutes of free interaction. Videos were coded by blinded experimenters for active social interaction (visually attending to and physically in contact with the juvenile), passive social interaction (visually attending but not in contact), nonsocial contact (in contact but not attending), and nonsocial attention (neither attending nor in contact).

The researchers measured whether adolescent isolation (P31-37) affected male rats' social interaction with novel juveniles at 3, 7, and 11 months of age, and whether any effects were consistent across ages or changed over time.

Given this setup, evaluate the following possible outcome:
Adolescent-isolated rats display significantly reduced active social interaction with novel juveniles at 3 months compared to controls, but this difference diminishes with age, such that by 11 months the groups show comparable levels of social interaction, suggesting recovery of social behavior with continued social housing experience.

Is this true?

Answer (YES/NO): NO